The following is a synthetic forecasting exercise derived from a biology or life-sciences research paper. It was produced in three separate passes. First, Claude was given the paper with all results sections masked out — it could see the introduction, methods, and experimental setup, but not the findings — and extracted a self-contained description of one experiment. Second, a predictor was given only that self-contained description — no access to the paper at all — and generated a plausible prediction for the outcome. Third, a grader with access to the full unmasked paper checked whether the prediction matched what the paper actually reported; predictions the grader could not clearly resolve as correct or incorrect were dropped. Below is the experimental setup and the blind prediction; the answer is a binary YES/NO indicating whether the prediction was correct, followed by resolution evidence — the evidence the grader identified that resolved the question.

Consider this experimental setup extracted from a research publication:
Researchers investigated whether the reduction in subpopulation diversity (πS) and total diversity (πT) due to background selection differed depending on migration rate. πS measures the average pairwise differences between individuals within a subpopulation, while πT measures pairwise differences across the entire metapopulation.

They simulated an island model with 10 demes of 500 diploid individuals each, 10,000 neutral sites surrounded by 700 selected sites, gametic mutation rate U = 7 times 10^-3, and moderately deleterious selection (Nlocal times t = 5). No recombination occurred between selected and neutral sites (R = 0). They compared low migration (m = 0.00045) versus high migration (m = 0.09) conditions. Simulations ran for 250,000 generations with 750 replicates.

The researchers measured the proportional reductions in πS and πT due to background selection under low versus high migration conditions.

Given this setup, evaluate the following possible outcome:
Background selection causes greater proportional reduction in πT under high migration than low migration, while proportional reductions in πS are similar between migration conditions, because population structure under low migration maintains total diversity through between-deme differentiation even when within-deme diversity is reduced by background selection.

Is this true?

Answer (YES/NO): YES